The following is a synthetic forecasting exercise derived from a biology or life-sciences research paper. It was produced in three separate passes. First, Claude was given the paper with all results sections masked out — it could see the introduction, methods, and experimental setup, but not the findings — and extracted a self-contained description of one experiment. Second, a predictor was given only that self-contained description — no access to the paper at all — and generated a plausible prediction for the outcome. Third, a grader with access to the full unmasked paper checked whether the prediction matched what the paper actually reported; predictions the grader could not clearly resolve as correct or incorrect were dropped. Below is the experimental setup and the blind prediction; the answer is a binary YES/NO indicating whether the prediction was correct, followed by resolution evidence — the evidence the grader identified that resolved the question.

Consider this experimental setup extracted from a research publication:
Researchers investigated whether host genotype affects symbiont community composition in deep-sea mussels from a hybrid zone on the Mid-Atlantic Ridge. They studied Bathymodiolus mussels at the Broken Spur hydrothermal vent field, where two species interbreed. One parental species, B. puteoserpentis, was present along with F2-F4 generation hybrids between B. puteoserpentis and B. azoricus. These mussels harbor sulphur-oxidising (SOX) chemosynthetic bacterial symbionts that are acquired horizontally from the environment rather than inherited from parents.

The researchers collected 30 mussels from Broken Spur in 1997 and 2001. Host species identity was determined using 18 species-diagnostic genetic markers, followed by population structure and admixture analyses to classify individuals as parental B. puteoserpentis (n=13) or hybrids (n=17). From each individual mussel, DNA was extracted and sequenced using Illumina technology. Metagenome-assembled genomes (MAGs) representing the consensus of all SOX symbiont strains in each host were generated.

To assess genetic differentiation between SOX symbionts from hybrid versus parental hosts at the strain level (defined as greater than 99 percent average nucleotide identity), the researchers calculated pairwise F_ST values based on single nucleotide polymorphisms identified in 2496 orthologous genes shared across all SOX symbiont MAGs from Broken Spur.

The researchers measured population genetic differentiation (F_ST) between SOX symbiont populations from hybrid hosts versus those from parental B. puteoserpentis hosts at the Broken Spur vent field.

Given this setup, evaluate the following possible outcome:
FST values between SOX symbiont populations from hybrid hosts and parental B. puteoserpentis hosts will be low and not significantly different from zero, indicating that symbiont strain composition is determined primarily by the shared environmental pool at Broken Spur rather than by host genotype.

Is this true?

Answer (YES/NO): YES